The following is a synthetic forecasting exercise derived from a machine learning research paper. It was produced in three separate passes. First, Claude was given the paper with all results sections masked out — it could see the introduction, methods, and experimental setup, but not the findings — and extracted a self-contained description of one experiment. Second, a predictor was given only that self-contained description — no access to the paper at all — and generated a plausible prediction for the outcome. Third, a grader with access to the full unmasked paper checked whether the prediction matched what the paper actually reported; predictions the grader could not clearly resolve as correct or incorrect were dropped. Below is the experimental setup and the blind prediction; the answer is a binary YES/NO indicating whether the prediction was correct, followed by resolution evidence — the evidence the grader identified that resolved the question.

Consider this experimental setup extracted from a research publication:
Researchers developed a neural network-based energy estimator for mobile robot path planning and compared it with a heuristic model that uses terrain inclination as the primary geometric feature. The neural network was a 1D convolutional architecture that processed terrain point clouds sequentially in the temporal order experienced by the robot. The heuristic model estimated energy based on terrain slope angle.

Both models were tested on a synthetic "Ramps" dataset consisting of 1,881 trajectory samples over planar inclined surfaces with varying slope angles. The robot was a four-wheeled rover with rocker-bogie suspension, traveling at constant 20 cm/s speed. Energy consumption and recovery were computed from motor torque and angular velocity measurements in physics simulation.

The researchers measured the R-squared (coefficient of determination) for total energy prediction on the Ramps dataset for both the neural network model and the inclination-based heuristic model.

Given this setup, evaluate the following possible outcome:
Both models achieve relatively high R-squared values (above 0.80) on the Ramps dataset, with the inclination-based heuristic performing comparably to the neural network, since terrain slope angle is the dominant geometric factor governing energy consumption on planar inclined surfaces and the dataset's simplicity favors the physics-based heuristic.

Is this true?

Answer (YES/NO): YES